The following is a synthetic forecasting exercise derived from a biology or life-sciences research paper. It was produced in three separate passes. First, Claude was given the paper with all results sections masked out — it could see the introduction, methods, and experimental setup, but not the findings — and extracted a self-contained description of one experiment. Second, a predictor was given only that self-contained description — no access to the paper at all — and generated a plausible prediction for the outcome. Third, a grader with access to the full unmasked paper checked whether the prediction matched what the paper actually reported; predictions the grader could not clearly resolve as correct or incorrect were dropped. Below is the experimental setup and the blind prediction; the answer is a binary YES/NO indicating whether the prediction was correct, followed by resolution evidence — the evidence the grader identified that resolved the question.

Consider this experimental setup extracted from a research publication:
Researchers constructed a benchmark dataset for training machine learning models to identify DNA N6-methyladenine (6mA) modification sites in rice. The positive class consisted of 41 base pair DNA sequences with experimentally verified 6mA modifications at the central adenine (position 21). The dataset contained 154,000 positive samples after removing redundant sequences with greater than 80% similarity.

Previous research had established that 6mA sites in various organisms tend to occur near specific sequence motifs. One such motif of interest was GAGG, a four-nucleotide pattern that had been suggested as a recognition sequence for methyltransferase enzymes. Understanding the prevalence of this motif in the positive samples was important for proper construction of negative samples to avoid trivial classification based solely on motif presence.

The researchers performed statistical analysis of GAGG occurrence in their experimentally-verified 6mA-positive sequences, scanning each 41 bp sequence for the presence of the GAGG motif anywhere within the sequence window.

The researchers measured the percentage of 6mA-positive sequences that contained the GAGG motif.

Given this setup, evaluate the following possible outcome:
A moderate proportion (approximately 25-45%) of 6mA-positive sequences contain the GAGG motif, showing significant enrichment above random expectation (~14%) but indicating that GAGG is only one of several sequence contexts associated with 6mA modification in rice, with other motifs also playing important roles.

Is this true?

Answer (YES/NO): NO